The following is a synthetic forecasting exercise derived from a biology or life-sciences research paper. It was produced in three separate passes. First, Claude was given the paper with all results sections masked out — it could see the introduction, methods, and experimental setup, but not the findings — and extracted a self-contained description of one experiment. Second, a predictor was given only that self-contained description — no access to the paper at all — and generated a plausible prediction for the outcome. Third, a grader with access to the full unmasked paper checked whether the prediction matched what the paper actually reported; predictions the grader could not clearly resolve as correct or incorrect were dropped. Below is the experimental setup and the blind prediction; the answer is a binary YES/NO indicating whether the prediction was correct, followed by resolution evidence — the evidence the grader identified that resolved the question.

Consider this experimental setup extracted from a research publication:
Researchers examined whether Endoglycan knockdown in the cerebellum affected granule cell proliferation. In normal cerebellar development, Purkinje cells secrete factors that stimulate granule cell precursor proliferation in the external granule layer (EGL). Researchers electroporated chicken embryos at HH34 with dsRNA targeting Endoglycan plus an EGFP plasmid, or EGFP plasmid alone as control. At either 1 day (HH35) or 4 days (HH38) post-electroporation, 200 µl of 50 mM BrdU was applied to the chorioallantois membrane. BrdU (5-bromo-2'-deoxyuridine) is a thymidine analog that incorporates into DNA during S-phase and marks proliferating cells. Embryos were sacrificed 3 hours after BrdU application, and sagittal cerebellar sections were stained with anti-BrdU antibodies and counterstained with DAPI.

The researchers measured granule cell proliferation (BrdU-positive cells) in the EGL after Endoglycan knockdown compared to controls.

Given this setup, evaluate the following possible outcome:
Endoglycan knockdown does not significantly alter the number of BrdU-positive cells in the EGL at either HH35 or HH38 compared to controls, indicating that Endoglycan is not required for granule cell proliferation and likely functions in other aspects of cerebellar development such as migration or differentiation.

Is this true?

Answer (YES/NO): NO